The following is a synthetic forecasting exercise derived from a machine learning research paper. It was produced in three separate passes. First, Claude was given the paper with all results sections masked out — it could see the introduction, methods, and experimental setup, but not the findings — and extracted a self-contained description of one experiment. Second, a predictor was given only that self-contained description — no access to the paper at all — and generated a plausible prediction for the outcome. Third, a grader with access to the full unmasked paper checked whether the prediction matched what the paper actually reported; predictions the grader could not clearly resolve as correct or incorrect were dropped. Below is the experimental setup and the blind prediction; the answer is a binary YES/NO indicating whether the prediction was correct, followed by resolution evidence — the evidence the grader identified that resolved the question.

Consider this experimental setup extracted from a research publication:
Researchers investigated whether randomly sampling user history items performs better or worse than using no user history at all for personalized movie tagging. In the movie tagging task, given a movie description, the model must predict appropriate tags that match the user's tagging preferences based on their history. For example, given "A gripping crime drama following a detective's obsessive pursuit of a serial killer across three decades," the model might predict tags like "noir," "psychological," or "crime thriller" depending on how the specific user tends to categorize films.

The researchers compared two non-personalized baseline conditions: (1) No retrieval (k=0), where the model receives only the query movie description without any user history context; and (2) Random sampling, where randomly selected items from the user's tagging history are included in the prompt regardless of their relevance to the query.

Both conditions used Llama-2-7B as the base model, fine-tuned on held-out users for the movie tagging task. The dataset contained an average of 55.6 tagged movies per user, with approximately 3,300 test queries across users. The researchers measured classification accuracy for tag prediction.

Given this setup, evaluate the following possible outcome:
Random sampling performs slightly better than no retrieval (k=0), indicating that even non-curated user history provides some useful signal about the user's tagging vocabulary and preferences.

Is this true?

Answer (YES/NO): YES